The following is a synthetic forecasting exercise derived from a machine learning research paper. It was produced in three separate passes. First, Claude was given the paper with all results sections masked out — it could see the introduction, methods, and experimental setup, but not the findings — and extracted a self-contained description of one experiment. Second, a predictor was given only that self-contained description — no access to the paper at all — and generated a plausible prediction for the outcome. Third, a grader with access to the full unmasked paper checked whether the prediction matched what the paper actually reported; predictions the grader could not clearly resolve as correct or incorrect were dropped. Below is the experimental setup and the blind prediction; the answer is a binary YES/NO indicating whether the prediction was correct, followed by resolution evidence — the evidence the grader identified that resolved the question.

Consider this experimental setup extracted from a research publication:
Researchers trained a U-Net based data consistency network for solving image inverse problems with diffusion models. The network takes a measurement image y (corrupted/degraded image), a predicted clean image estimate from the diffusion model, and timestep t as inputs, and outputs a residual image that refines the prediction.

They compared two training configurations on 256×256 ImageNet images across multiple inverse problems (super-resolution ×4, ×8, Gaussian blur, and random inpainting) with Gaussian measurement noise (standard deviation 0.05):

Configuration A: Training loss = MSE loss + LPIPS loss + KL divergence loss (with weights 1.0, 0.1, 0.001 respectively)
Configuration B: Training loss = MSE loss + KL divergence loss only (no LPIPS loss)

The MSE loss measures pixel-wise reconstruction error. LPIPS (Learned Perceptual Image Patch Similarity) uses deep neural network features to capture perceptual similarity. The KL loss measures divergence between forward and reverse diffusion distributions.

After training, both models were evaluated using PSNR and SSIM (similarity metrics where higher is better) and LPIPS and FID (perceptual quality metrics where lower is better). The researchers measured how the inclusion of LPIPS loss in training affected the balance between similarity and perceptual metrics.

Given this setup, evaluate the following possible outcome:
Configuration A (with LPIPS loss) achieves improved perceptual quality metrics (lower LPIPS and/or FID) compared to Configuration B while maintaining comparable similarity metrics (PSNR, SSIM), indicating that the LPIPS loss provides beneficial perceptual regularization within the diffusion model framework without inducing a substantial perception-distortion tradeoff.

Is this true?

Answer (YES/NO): NO